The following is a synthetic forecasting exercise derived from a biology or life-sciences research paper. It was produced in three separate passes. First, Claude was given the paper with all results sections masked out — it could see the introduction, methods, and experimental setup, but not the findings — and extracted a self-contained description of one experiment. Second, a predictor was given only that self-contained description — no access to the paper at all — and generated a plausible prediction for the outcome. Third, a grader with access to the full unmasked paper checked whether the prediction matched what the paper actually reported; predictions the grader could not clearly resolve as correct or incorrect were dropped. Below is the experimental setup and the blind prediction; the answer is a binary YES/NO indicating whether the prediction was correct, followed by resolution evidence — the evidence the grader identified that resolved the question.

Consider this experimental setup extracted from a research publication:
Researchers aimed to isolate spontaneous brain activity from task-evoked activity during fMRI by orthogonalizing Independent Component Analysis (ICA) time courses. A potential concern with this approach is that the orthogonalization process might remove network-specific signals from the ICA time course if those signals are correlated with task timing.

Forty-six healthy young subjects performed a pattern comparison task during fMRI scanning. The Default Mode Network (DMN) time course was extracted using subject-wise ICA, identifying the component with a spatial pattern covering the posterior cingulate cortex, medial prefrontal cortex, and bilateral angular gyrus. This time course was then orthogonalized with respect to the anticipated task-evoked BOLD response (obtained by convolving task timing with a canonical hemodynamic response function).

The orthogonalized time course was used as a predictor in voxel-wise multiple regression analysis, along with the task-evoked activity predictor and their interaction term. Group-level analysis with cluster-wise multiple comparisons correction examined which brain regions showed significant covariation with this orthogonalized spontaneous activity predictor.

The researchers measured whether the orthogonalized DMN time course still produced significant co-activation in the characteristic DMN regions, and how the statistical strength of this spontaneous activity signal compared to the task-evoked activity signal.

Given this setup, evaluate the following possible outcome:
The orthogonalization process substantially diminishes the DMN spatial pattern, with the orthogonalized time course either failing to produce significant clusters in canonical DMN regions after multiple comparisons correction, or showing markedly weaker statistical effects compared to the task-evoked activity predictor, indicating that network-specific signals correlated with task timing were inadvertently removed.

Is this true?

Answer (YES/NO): NO